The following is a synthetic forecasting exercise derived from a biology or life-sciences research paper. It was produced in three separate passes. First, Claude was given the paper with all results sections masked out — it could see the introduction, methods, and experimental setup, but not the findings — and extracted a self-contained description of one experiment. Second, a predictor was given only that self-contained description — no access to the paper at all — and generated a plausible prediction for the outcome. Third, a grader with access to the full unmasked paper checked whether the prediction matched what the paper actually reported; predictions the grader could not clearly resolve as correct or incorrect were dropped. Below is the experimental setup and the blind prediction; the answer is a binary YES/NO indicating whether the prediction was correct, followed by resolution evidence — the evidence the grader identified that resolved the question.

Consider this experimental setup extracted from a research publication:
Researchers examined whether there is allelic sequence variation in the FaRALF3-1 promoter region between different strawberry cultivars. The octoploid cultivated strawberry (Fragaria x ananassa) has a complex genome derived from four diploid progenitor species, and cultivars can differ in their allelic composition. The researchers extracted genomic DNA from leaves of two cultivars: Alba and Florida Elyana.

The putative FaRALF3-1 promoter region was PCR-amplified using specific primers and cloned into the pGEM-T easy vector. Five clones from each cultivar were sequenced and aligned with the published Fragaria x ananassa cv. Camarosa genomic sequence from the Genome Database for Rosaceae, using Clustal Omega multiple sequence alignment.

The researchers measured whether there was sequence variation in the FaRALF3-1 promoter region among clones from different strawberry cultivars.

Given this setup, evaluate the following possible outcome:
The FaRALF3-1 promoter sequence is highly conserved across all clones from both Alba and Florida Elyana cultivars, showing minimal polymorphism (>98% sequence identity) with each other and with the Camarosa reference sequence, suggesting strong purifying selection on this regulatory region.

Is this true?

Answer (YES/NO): YES